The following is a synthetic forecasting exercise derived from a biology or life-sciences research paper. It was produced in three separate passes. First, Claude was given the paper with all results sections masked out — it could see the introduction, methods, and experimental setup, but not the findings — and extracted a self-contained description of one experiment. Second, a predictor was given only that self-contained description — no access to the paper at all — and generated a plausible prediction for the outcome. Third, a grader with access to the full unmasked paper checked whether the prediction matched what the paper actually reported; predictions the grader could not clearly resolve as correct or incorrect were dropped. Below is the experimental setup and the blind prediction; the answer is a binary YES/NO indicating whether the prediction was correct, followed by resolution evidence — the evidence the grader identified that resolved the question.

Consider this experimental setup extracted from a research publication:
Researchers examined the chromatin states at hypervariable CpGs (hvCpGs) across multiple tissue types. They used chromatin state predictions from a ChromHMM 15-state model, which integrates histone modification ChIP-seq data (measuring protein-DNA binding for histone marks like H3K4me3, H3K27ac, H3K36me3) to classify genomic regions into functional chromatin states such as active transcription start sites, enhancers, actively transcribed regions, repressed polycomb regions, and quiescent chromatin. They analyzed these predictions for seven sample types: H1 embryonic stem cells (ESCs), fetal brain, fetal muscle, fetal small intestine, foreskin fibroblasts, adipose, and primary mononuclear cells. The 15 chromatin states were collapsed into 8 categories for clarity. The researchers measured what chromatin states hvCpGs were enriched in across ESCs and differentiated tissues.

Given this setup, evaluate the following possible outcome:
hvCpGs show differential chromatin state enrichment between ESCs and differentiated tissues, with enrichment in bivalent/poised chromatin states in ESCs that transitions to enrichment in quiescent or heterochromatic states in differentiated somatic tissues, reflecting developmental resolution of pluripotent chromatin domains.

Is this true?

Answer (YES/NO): NO